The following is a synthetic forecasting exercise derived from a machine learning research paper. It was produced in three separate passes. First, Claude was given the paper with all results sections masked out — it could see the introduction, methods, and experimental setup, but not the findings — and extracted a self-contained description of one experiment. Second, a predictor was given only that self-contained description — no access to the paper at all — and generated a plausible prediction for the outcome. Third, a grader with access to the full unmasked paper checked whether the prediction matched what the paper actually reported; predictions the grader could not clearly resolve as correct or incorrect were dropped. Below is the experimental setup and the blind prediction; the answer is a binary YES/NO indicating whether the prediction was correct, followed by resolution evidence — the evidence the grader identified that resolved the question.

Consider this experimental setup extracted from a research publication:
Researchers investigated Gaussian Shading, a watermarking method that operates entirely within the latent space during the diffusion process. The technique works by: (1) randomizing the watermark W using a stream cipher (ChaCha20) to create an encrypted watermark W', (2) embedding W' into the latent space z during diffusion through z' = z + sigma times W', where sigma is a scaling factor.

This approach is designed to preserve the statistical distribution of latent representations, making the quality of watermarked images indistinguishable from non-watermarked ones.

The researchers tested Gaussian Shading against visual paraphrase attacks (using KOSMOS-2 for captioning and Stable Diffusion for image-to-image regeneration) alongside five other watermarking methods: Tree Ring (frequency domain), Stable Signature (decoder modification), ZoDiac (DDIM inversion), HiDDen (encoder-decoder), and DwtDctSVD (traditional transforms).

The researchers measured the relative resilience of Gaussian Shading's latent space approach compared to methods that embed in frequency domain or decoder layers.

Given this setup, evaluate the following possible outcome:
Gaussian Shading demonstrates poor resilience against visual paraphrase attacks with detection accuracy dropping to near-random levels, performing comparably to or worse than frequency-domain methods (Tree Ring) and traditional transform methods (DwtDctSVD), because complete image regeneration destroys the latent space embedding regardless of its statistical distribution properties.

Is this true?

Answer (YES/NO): NO